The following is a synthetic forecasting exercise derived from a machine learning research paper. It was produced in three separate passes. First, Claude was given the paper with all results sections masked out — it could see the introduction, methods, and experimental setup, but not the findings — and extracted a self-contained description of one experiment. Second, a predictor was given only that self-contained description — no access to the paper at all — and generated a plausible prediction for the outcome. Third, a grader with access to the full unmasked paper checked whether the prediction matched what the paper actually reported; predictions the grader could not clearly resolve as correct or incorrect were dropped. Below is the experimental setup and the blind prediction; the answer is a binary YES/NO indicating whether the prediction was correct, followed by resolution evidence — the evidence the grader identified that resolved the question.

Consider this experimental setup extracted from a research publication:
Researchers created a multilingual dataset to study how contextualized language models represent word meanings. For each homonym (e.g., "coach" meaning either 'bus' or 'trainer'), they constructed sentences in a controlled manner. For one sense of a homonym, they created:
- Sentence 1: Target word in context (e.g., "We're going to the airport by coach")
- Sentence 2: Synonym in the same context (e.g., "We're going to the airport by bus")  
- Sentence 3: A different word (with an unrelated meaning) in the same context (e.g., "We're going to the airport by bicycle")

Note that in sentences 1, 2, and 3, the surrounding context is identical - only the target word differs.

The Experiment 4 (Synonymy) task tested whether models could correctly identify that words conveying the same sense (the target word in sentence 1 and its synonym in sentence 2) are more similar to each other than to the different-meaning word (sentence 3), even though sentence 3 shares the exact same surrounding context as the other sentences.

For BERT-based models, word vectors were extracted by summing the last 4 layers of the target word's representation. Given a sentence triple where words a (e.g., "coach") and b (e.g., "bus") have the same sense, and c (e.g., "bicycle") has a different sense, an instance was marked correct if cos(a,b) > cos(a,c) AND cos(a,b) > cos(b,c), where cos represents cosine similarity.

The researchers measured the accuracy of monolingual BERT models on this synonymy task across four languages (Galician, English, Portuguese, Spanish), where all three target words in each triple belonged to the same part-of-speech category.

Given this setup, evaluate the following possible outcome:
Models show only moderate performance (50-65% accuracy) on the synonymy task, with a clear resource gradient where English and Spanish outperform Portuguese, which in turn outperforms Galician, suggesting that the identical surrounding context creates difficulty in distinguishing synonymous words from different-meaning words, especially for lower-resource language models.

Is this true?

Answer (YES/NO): NO